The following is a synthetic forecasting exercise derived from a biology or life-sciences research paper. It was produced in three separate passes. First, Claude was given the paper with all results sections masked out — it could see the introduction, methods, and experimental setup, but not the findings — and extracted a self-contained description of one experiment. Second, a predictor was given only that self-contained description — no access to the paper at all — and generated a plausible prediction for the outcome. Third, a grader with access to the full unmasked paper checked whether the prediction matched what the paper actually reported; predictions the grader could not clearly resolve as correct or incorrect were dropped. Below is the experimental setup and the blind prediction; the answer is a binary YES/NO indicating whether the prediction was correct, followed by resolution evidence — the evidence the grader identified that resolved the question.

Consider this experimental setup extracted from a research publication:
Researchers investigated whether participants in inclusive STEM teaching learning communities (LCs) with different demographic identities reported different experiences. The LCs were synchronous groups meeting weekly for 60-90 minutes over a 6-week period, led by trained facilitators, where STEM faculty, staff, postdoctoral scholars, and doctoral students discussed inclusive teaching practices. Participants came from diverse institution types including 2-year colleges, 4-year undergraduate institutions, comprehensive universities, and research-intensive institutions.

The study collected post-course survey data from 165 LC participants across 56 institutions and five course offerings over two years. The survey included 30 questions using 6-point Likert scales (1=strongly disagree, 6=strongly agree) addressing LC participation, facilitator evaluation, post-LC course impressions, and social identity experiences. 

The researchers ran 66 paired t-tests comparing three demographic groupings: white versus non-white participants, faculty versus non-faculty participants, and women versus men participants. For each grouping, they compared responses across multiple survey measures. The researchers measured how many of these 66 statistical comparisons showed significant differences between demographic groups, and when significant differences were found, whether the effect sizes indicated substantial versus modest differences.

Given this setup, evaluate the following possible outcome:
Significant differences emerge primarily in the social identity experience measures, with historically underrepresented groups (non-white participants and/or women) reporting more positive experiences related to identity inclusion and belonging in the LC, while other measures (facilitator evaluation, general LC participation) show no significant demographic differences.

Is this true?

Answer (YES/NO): NO